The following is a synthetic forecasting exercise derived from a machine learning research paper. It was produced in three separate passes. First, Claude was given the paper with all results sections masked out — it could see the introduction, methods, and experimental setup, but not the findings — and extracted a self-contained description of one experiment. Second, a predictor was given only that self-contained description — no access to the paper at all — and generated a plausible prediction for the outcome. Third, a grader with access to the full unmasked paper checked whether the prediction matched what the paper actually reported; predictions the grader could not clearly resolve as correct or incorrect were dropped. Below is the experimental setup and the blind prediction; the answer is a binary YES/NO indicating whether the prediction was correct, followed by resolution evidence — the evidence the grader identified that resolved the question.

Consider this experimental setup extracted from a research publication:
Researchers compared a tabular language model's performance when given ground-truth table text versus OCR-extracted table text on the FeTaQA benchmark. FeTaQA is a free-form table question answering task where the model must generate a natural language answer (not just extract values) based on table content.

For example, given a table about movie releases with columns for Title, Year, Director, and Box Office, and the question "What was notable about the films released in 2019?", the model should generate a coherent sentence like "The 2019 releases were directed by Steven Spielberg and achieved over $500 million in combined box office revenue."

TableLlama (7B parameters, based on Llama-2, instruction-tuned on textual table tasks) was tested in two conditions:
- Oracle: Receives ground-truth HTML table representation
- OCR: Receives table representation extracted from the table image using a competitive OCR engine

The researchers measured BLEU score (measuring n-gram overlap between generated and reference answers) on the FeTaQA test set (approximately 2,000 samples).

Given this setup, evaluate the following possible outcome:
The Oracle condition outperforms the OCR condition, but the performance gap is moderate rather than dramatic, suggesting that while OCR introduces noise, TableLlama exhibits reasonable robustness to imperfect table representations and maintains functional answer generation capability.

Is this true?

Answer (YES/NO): NO